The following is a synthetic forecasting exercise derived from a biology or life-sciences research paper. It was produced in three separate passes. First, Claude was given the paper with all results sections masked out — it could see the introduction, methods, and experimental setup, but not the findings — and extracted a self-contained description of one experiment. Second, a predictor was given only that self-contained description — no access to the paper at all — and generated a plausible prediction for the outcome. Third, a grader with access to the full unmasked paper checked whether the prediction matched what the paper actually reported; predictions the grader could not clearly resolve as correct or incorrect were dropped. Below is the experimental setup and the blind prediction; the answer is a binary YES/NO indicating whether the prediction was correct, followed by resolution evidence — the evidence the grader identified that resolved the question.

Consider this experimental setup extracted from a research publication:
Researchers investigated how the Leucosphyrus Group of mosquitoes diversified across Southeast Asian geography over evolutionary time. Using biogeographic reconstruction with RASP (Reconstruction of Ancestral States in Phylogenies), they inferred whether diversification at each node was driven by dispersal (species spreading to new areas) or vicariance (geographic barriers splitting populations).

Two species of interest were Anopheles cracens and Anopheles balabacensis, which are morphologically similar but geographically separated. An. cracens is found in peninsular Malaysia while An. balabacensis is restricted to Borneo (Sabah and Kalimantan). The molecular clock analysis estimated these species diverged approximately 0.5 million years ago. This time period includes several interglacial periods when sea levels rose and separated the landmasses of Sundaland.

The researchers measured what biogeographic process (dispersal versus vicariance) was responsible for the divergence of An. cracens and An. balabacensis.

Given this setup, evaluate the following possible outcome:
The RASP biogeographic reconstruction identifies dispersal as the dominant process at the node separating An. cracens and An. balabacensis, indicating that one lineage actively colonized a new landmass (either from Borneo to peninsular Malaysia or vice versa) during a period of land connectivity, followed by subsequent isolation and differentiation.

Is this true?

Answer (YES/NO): NO